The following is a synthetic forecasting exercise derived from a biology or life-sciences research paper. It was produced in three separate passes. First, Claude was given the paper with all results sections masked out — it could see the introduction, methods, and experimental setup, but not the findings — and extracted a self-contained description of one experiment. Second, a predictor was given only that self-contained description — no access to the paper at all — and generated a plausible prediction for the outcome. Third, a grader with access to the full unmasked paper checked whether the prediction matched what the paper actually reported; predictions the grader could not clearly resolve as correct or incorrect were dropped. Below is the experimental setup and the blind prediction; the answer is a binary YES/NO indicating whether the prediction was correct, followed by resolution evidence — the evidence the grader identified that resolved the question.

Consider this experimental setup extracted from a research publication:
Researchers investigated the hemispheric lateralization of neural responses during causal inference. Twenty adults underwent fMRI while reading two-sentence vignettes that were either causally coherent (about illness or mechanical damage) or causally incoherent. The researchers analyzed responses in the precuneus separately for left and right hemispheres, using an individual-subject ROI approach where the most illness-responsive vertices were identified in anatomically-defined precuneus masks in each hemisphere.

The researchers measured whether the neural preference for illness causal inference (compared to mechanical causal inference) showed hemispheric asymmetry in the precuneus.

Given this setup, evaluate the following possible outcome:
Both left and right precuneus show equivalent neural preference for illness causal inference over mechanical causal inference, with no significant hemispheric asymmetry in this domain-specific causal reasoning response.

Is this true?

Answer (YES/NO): NO